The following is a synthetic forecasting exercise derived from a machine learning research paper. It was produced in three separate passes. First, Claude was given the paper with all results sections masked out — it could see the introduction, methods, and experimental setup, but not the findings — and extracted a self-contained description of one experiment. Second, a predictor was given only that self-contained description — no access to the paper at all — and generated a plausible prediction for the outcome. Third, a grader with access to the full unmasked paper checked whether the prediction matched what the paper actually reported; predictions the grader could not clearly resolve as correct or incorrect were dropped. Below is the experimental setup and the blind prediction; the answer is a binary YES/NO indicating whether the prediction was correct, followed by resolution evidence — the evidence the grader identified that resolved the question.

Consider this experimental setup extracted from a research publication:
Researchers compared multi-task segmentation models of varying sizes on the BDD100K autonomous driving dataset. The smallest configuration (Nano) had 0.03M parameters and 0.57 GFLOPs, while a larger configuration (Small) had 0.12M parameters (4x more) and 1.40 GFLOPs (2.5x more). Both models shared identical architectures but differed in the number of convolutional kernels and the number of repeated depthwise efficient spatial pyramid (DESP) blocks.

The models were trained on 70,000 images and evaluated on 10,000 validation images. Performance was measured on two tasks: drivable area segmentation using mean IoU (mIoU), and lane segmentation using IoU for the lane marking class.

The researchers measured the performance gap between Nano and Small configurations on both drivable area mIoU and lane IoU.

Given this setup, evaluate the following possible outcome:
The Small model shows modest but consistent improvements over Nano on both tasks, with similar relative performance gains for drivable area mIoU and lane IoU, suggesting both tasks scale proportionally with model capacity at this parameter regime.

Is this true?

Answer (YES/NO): NO